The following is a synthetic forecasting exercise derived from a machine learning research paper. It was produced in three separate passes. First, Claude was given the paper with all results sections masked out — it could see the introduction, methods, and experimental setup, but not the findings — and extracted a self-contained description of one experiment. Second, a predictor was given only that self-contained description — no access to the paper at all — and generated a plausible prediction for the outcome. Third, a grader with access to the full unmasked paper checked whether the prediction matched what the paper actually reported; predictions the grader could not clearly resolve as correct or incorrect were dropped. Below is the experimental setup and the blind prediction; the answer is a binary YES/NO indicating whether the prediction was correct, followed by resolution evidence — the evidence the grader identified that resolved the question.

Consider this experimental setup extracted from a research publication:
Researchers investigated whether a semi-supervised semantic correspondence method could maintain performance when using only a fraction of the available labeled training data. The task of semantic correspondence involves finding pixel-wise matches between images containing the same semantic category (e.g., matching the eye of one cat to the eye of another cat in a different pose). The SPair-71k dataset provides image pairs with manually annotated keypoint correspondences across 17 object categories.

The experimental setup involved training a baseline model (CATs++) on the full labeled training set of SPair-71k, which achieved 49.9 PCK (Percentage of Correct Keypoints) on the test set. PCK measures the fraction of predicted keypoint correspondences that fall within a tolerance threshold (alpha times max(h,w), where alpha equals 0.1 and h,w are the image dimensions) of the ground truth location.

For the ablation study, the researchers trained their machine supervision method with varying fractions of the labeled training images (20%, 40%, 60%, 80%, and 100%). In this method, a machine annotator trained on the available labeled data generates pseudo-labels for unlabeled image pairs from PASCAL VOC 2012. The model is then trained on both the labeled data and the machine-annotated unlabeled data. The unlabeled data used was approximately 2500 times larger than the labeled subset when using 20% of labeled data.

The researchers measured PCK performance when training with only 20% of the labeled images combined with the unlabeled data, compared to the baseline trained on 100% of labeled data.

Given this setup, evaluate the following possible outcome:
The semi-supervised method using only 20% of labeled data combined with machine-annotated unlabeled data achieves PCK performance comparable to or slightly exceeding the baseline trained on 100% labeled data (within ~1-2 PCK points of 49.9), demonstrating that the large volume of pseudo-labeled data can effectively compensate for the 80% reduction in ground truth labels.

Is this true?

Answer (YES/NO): YES